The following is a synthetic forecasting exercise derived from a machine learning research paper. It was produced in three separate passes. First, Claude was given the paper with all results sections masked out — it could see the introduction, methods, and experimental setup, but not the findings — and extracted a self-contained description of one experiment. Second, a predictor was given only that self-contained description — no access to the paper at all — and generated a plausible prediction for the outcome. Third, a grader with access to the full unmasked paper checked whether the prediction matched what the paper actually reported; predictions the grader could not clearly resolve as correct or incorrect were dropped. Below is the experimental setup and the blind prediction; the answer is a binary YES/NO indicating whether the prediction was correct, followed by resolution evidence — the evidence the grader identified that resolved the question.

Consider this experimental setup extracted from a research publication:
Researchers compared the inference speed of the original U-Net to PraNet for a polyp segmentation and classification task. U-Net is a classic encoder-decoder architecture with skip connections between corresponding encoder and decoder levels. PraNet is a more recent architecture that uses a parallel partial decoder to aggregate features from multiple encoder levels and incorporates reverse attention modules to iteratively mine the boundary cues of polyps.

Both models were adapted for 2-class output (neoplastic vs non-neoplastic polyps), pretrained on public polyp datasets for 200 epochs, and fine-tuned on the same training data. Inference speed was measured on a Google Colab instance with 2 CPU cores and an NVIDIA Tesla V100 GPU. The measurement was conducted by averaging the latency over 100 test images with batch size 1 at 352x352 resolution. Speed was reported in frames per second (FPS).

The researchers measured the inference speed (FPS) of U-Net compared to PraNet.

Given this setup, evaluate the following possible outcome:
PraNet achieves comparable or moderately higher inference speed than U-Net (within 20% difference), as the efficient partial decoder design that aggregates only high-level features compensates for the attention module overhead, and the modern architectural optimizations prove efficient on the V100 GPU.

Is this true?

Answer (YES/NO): NO